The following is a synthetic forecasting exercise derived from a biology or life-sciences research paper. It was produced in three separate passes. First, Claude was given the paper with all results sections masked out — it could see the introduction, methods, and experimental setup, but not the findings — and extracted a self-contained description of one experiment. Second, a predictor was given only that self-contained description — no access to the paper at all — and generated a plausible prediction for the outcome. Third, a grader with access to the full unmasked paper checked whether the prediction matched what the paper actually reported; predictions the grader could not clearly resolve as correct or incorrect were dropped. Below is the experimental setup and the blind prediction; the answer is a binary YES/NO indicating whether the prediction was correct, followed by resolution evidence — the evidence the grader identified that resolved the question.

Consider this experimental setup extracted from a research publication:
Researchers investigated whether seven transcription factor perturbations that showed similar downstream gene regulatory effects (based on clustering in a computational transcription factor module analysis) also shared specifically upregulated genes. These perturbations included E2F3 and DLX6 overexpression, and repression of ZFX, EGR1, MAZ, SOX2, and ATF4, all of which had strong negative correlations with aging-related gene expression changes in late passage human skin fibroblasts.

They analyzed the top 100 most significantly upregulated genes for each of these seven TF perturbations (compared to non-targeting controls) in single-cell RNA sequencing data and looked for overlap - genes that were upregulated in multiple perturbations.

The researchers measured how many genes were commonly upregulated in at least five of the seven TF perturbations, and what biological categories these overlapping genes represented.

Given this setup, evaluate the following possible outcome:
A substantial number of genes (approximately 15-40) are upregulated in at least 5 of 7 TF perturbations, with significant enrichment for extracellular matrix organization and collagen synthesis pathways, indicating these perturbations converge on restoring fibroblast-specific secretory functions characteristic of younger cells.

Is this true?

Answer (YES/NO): NO